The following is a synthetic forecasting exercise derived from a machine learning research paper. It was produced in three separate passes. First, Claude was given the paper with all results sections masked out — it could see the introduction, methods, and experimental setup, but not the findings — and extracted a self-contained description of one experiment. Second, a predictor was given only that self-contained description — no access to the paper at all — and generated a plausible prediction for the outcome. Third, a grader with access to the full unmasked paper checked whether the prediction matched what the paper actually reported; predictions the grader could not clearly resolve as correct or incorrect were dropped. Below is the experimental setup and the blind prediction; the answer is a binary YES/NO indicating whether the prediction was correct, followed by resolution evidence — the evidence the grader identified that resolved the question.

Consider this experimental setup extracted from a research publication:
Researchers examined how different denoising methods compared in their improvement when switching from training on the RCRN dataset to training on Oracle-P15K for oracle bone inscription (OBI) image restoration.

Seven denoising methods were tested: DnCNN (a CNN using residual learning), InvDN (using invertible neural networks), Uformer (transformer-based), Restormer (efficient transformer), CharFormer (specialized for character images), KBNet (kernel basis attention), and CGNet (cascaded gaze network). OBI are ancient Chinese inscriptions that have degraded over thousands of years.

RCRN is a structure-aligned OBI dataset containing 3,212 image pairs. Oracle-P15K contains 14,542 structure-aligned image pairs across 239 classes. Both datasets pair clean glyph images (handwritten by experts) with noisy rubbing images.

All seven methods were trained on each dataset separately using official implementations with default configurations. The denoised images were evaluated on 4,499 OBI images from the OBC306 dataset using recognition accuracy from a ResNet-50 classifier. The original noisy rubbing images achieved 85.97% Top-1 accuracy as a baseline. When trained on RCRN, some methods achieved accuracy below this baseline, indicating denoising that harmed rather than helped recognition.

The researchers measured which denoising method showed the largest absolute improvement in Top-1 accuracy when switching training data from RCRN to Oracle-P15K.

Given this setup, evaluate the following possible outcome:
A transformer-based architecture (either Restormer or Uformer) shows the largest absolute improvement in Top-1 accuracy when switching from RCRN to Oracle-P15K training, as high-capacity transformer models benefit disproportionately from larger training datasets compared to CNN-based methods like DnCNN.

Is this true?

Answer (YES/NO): NO